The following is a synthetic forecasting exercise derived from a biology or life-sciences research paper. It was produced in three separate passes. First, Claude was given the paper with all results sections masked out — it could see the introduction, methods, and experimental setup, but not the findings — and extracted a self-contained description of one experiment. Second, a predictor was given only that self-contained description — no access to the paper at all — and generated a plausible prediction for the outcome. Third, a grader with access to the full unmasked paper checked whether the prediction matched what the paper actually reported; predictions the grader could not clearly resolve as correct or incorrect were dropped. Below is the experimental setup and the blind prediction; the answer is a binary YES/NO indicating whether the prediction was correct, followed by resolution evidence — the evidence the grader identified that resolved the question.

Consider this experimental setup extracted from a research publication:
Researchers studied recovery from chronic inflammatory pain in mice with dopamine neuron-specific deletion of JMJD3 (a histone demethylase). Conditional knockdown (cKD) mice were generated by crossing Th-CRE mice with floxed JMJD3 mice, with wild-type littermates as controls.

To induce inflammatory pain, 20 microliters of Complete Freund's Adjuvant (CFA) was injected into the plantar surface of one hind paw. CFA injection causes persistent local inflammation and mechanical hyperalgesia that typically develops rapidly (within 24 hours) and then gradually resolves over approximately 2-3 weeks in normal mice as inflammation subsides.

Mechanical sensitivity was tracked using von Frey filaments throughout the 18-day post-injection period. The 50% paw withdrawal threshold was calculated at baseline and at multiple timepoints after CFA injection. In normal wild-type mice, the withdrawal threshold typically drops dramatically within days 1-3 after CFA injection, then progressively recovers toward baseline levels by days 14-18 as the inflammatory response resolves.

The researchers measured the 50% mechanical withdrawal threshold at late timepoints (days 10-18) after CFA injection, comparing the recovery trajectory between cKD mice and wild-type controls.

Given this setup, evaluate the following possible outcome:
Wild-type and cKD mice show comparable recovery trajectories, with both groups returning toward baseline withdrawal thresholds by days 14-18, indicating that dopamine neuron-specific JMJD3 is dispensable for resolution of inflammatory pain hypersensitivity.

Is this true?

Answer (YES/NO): NO